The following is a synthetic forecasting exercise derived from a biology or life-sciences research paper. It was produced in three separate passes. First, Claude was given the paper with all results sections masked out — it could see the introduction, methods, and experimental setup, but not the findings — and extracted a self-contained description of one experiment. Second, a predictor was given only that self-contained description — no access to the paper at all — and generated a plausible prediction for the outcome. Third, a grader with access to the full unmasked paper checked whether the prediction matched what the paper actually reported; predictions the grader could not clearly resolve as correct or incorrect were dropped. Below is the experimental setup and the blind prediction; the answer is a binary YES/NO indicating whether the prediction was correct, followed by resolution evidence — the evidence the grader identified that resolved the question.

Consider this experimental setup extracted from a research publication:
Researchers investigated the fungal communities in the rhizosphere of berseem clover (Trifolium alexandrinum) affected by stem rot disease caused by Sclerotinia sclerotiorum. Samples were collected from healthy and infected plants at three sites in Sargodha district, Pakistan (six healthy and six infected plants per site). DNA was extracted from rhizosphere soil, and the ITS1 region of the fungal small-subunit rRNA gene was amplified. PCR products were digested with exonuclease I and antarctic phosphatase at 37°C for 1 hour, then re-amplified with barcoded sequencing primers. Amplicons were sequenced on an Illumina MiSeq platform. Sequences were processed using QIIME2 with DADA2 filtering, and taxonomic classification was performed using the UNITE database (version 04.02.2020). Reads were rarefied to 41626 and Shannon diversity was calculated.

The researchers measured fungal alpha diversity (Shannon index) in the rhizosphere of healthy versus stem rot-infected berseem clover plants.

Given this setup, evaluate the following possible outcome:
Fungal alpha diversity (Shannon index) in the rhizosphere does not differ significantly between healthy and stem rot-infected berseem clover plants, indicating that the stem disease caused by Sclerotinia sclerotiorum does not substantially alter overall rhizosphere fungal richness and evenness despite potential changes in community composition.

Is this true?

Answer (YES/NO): NO